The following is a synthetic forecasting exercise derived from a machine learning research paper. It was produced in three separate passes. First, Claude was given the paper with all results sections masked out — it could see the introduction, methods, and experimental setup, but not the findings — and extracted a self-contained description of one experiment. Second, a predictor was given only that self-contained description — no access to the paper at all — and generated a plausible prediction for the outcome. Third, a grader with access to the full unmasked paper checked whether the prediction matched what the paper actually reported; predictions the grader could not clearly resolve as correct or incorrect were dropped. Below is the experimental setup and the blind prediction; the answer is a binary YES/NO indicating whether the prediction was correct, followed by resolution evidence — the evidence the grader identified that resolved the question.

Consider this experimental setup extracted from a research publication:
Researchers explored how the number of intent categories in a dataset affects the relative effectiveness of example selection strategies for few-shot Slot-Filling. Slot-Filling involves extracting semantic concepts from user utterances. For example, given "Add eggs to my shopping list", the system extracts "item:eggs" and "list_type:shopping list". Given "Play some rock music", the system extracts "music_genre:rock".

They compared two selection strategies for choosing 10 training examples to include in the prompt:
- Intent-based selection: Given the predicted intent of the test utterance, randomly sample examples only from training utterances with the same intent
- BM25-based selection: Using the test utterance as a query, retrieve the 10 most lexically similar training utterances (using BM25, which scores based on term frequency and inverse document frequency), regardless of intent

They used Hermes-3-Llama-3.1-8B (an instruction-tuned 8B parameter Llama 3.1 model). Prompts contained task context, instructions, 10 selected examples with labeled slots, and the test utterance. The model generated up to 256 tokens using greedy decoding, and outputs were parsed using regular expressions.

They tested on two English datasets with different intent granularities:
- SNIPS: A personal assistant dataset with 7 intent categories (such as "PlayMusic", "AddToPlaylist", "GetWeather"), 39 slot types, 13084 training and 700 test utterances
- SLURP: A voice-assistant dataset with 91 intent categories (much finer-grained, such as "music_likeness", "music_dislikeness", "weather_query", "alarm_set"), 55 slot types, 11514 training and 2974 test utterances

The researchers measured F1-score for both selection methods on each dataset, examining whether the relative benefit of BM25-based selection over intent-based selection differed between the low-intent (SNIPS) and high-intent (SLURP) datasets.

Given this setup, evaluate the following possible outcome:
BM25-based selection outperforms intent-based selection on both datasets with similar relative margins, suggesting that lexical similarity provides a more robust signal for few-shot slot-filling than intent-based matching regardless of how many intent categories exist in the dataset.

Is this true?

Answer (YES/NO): NO